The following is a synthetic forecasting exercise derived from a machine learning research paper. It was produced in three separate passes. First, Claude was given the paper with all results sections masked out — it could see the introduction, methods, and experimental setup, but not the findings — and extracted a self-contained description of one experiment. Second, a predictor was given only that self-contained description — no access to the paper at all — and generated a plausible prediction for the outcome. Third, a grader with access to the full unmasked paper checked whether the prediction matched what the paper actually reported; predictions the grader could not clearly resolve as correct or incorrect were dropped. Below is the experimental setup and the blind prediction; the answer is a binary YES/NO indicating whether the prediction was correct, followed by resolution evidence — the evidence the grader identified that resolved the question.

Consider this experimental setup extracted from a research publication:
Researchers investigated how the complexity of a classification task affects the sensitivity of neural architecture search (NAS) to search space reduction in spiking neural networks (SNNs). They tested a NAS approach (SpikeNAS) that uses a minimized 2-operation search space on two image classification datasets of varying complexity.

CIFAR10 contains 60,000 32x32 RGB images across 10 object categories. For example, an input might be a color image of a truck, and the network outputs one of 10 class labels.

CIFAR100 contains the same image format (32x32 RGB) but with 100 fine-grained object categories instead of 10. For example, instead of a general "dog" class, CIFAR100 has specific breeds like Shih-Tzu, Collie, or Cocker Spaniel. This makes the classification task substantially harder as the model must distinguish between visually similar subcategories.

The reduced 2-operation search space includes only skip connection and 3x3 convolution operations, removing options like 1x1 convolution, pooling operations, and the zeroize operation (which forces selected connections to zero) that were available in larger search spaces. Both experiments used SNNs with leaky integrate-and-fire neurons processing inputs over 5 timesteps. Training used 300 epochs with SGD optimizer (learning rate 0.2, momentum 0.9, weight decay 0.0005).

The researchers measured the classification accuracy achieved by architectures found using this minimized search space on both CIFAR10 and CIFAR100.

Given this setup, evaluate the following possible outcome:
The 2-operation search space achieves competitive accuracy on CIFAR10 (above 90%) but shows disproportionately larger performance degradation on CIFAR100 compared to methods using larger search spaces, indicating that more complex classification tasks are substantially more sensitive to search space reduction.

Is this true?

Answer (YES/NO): YES